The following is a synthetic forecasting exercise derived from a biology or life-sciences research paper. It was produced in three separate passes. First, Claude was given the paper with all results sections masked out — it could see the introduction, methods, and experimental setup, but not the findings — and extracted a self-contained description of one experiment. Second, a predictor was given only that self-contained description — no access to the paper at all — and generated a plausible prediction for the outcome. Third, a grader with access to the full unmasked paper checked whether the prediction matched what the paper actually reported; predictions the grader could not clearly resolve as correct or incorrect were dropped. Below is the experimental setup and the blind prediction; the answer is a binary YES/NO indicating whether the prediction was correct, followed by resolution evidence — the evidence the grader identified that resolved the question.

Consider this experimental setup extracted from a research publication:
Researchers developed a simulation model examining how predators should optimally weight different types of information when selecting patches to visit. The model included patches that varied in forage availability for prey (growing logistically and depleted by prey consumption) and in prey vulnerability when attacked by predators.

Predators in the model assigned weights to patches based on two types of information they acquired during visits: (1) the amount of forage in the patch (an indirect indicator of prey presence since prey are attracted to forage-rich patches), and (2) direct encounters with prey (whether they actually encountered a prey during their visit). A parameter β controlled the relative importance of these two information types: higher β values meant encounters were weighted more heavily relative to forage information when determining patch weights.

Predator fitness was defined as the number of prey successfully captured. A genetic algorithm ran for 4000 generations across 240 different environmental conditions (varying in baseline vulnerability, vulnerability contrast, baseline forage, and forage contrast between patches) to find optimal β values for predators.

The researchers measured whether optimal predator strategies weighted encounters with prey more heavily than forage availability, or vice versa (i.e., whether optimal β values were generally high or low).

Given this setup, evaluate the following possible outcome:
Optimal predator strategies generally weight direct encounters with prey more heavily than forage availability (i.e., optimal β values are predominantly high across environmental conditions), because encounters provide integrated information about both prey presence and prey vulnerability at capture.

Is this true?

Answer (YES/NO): YES